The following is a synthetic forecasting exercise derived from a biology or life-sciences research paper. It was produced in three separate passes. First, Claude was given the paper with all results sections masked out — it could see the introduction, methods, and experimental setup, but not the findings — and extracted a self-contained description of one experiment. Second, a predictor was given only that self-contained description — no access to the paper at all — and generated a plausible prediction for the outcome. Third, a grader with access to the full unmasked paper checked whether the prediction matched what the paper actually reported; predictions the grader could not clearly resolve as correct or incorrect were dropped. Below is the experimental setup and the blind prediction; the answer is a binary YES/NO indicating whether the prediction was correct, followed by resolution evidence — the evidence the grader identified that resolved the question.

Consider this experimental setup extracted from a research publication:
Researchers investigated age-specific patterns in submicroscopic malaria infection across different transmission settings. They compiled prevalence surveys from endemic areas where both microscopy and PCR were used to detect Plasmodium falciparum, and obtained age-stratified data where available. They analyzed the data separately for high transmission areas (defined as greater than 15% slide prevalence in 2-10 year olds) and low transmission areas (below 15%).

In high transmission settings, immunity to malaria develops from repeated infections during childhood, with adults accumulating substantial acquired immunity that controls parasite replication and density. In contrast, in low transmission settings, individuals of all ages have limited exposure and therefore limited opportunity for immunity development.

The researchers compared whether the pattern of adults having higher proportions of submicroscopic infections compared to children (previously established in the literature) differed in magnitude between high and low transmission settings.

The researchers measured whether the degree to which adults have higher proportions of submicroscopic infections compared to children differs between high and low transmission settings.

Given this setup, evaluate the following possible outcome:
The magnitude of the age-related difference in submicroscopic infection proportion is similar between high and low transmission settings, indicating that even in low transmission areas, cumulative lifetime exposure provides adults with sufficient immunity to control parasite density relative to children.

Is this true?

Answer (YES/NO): NO